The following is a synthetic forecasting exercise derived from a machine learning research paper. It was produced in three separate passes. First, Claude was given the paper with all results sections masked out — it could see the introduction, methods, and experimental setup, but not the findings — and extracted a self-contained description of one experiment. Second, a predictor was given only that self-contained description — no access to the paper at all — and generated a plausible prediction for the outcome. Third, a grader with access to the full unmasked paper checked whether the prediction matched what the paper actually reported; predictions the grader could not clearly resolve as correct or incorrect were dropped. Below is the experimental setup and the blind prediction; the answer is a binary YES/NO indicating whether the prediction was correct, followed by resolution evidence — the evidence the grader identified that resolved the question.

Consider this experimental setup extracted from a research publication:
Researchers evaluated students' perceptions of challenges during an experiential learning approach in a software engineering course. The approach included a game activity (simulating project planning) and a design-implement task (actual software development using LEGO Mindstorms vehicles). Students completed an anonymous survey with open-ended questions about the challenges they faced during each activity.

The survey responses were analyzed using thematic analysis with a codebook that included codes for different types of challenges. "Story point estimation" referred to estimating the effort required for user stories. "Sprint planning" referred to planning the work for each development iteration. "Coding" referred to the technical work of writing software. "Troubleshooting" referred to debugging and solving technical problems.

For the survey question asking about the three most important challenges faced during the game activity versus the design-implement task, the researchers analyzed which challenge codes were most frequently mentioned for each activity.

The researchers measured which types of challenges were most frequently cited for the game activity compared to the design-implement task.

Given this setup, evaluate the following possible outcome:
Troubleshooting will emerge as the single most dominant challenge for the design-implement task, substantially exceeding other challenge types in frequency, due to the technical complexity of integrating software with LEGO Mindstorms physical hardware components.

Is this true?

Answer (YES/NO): NO